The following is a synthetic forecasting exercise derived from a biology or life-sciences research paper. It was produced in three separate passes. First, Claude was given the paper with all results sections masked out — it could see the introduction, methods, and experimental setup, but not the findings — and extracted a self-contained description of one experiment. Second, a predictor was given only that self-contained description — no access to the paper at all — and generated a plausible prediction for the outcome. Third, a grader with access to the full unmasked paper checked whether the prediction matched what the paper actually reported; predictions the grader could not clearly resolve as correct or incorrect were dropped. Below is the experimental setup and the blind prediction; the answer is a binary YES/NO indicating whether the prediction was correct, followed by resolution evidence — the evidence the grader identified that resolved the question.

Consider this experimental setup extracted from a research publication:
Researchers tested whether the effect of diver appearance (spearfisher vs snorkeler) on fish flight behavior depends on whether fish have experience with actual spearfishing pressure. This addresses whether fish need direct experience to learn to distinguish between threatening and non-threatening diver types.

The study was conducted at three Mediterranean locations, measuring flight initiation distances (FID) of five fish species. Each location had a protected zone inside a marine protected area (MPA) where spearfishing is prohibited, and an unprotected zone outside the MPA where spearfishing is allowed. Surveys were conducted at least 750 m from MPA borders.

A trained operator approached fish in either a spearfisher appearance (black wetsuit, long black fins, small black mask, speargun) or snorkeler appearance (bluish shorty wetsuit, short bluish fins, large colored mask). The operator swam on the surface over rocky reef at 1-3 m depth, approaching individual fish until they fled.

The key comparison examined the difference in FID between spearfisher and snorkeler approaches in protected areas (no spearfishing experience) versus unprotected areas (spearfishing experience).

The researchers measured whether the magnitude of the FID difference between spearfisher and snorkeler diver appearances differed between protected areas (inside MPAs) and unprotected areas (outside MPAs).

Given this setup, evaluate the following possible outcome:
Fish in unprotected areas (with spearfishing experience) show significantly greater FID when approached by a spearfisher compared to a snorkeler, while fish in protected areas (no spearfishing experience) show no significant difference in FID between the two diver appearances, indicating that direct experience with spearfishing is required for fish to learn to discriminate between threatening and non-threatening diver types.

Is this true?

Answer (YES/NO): NO